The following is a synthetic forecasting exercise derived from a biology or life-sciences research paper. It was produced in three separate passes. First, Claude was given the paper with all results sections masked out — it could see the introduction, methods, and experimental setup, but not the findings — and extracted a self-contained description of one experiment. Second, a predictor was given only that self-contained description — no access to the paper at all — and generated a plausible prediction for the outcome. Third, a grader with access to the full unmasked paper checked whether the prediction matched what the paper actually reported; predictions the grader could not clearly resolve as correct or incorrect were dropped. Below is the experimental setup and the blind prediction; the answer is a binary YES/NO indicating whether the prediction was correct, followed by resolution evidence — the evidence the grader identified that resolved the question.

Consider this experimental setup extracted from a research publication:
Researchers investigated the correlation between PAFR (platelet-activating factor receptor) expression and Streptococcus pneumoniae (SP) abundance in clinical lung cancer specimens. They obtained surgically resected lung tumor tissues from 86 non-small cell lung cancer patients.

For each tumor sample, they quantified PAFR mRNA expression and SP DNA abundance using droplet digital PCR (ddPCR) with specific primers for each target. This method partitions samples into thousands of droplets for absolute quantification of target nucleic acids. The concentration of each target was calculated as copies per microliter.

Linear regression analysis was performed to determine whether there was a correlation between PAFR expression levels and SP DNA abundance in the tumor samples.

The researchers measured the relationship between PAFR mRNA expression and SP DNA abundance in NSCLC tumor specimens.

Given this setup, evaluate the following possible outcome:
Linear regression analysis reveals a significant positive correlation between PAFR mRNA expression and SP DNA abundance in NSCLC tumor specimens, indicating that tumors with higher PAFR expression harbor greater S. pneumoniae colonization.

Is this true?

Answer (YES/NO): YES